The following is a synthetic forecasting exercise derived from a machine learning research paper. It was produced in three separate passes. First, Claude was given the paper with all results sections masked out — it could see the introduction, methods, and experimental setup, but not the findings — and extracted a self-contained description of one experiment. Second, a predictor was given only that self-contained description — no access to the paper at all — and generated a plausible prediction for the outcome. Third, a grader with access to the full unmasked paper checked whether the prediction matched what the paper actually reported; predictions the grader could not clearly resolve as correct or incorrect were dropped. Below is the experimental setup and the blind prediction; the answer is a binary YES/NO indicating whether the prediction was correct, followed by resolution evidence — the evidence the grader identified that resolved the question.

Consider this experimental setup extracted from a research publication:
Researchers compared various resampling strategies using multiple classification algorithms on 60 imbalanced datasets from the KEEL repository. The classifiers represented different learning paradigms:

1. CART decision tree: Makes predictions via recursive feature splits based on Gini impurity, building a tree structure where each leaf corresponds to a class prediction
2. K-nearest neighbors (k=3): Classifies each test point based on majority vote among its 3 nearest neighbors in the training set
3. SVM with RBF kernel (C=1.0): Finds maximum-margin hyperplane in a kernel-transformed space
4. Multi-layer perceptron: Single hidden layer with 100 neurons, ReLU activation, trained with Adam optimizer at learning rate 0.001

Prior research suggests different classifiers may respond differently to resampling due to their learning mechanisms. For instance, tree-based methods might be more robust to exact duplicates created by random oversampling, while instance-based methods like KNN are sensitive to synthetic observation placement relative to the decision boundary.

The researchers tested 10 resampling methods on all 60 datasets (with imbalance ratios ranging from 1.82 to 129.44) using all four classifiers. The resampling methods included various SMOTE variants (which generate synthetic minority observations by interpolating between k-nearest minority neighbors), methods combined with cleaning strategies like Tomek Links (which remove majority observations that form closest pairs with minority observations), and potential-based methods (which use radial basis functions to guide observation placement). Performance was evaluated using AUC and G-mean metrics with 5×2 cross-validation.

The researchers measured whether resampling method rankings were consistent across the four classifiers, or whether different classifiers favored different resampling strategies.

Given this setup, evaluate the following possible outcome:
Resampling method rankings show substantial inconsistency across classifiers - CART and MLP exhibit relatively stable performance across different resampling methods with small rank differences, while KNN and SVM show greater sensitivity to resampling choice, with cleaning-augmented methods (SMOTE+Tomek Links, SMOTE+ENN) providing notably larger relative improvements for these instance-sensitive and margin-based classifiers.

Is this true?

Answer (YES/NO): NO